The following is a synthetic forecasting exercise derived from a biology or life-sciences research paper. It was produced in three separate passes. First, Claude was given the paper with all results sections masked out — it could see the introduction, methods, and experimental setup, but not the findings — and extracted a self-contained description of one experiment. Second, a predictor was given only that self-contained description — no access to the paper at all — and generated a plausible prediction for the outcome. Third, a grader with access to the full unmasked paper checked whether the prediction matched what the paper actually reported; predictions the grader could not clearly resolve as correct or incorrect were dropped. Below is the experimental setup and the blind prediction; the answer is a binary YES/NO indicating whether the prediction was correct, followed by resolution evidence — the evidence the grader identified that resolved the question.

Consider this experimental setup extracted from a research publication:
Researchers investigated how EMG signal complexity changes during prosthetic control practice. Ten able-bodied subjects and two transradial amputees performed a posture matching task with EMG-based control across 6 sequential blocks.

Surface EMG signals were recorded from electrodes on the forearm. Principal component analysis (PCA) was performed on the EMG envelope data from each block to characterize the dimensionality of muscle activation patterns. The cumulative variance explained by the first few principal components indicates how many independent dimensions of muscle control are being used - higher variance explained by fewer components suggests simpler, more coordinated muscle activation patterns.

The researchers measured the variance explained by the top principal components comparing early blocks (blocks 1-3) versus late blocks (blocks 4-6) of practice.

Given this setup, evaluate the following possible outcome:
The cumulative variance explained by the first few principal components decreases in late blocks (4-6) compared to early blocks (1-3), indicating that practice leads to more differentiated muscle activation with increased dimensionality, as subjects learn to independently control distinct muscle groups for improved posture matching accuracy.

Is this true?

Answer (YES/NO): NO